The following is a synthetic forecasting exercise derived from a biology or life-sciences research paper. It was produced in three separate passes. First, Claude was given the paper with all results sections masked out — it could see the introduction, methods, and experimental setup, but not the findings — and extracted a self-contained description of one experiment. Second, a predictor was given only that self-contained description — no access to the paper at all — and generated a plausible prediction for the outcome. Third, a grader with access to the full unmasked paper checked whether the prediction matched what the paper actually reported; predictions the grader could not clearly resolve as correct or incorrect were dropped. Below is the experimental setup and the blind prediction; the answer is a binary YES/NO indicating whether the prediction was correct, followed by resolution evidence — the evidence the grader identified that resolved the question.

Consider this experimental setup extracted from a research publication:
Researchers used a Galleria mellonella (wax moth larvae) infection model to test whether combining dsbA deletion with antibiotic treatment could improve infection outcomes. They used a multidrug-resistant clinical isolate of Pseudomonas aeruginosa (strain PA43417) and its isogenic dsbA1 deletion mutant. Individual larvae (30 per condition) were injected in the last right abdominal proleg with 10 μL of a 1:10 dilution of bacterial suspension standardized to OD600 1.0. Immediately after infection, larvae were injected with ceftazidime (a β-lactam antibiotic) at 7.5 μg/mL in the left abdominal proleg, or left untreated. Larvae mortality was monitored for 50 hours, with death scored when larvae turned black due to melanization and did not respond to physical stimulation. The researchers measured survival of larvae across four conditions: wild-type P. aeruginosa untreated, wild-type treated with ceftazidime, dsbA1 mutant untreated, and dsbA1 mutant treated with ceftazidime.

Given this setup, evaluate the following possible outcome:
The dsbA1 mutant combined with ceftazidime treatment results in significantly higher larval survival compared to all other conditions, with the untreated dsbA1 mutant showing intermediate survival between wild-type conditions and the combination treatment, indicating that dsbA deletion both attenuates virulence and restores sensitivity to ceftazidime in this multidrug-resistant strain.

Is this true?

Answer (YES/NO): YES